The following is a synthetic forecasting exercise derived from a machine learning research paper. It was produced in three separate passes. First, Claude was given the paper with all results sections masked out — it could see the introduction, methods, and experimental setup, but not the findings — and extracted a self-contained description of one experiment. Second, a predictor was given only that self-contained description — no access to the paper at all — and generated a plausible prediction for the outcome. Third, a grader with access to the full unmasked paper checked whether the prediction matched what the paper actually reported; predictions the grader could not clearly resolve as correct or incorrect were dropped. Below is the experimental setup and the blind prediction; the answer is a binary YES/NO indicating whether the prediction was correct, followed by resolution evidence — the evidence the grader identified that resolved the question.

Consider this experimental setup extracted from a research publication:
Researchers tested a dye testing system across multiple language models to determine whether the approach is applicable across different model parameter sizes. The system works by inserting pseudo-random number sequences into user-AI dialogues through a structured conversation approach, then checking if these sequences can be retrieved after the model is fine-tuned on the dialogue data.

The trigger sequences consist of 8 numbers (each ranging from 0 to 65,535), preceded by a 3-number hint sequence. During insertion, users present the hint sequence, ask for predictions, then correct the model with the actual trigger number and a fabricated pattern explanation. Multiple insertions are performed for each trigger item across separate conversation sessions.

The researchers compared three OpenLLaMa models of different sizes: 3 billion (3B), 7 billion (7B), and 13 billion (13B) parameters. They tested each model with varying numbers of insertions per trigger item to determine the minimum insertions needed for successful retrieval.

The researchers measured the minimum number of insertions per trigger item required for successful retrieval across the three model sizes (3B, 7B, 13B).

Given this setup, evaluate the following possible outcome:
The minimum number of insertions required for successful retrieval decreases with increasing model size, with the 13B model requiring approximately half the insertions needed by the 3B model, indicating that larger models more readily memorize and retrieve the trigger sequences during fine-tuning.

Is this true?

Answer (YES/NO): NO